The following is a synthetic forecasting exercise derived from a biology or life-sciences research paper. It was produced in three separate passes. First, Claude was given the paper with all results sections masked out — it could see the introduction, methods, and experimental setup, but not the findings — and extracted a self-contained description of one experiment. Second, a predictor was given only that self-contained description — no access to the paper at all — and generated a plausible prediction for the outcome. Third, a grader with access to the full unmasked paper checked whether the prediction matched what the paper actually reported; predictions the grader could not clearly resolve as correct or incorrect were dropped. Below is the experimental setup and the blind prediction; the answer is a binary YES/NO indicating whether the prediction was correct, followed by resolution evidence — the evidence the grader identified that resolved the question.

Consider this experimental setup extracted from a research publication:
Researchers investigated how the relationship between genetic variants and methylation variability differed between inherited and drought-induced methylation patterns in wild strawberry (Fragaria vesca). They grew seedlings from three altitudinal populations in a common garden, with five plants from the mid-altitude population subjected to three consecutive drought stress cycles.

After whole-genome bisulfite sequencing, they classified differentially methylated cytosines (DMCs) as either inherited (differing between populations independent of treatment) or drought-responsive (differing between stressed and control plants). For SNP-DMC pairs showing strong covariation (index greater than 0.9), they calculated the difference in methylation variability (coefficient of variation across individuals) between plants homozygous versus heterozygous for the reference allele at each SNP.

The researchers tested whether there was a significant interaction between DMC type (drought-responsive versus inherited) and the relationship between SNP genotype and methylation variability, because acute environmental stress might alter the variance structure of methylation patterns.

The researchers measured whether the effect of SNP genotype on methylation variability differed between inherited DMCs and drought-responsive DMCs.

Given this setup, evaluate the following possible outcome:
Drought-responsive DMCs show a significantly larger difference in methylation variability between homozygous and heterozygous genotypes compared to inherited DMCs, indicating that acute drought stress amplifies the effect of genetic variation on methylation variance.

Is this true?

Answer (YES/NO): NO